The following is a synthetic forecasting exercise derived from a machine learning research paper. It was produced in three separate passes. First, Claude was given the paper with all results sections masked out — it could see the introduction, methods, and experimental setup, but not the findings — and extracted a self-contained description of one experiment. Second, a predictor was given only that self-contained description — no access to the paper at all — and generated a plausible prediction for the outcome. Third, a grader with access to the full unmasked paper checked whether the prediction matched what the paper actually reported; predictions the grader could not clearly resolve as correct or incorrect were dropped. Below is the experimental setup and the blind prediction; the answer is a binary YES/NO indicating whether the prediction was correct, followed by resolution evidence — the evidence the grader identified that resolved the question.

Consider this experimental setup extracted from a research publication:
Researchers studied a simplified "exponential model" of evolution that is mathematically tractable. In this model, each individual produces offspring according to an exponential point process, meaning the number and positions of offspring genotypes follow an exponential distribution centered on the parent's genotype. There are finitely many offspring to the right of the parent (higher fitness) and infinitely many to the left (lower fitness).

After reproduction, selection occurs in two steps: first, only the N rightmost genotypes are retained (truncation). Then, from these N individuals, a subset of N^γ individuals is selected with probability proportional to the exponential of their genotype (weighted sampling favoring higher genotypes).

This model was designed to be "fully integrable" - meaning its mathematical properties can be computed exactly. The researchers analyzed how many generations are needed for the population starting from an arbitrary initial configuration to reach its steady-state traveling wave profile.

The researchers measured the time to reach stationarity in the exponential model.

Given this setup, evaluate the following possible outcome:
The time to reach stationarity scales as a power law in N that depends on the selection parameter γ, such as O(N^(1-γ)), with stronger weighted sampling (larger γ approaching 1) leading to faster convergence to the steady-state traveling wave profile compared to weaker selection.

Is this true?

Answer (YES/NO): NO